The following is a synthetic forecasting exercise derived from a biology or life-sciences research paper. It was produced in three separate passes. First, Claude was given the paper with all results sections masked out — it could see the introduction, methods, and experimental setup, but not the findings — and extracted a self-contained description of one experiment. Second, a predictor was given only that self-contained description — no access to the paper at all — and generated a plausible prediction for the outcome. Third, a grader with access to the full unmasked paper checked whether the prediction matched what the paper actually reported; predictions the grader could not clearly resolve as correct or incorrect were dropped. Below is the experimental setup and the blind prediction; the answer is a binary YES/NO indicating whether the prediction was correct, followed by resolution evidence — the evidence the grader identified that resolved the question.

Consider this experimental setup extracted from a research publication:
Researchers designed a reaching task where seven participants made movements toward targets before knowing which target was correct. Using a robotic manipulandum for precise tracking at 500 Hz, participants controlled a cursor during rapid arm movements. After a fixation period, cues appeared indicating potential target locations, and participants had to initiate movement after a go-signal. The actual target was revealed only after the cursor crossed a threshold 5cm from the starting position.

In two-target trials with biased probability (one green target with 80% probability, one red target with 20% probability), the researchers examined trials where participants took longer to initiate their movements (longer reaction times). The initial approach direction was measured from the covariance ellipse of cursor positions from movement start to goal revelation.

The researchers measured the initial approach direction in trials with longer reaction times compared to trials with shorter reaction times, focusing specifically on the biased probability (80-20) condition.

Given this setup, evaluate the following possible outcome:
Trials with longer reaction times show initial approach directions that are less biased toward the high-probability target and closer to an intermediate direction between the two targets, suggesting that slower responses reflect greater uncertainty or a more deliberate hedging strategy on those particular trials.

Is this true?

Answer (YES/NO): YES